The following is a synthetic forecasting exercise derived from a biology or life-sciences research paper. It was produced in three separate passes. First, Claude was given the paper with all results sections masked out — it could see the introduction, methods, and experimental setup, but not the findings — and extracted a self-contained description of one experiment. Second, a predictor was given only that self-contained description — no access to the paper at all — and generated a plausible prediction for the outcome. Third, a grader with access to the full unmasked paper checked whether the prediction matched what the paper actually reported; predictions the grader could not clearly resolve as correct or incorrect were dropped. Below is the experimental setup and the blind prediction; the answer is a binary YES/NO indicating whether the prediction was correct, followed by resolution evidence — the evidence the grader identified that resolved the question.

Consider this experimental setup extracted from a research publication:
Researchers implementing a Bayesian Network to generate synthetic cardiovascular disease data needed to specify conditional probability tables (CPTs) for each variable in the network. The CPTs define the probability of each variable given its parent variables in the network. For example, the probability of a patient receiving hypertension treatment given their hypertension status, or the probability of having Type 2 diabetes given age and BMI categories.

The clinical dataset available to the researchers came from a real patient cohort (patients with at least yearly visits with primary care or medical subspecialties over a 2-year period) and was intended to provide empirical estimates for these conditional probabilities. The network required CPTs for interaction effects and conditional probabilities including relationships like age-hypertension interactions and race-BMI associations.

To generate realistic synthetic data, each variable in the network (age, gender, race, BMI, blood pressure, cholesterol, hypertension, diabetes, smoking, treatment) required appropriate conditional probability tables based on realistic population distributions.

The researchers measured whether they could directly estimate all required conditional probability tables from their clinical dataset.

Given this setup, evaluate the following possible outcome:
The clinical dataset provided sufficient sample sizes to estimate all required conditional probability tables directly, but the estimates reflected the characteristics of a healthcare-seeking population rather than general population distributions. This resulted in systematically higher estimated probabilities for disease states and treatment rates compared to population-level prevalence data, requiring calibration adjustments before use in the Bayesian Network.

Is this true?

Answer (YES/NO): NO